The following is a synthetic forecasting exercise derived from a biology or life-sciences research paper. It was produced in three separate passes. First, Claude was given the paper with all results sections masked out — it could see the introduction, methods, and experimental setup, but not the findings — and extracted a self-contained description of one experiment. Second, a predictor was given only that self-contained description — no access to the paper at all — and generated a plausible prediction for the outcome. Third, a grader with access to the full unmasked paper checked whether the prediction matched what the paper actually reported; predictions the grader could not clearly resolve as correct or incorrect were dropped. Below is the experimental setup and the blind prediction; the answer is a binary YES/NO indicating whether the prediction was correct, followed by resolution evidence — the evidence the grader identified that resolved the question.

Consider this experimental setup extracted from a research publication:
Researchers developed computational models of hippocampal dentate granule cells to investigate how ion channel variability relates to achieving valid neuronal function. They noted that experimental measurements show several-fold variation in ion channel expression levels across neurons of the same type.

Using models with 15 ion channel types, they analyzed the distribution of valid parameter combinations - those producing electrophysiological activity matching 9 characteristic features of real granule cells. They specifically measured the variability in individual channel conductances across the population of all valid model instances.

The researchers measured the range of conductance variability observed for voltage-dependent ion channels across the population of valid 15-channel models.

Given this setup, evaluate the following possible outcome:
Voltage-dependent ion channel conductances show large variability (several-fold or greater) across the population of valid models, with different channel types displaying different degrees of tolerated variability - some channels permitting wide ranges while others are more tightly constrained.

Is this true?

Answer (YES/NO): YES